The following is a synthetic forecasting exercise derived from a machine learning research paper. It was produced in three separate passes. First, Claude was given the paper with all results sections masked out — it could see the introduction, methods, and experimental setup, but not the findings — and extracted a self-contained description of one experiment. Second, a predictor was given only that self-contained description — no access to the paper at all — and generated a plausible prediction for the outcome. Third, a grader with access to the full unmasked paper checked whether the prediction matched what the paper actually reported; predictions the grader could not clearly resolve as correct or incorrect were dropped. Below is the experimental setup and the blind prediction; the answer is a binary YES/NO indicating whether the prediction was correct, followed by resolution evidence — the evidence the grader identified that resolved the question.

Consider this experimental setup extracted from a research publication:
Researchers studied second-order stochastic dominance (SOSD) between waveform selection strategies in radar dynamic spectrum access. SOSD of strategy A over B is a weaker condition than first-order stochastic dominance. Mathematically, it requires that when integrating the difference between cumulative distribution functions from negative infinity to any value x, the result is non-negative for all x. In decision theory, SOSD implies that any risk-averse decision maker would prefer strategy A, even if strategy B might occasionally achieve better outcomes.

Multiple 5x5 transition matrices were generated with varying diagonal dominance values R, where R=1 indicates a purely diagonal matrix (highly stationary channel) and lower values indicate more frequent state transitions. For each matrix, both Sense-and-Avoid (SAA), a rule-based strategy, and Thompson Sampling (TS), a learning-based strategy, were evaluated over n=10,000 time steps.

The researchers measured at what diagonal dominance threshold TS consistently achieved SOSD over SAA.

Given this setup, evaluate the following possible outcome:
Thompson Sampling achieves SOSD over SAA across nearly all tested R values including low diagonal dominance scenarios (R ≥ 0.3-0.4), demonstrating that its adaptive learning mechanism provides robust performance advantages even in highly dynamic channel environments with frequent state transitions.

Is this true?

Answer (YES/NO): NO